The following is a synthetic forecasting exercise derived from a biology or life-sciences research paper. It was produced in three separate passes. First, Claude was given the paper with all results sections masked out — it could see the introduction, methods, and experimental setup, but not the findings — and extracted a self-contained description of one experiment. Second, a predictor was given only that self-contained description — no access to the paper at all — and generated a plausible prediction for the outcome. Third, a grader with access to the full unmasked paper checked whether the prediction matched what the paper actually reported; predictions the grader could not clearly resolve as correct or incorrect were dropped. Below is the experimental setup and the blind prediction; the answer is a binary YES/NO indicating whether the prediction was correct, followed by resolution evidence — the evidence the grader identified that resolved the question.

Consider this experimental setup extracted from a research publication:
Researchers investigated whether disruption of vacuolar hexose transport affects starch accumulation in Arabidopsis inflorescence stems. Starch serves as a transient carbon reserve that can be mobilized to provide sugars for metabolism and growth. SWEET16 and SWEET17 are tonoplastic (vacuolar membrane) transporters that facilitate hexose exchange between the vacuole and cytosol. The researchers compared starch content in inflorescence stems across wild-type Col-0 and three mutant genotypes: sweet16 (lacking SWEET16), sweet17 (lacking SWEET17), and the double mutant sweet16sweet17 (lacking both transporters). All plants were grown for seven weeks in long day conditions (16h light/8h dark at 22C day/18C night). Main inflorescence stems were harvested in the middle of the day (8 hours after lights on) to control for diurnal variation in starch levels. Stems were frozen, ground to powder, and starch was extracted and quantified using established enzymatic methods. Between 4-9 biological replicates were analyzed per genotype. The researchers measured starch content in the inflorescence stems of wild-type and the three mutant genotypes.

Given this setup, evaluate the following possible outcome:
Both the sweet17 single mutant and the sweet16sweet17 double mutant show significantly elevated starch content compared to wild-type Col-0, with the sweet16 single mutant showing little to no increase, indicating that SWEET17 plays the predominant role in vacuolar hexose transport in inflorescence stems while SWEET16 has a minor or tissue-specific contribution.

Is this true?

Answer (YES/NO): NO